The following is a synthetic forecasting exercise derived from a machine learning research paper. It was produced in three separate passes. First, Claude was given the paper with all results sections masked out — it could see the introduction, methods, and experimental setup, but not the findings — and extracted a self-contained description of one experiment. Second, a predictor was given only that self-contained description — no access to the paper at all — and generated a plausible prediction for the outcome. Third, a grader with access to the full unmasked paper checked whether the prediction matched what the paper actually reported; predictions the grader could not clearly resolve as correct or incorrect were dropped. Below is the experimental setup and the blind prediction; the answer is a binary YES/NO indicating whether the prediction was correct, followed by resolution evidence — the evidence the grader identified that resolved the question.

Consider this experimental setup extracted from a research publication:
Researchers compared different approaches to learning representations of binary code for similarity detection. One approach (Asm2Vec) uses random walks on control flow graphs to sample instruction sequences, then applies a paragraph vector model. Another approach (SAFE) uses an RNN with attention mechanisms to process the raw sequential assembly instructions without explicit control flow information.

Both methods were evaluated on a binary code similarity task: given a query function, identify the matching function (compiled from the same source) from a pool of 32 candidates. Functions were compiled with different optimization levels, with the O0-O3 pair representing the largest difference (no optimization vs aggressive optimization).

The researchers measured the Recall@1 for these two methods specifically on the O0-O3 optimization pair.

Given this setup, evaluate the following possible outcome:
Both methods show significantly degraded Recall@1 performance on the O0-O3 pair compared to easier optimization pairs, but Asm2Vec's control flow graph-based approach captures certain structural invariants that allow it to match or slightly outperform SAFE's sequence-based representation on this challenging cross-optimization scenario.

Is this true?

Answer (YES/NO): NO